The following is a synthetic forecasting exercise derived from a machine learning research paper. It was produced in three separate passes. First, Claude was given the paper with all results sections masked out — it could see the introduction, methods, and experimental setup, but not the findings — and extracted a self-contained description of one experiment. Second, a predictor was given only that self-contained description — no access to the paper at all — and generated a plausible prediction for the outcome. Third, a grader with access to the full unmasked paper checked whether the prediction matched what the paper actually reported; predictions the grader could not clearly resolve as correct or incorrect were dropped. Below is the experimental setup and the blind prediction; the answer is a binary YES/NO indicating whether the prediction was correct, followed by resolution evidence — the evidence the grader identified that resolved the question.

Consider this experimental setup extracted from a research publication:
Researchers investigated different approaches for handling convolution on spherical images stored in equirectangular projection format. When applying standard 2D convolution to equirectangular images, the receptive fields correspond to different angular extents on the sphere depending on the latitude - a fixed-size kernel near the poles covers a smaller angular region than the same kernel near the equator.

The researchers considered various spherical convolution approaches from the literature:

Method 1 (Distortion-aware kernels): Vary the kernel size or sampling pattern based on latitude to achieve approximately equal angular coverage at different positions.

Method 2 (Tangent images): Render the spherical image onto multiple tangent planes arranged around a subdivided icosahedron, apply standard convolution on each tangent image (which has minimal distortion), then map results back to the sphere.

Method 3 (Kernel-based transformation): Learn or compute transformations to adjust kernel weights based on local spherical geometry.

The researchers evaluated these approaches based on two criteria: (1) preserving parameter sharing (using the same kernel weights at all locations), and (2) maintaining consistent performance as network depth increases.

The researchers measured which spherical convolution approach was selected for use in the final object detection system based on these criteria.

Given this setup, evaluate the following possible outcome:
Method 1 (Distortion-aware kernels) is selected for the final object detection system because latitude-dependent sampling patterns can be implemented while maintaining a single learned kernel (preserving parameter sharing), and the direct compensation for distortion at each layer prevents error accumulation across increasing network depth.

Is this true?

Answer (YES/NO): NO